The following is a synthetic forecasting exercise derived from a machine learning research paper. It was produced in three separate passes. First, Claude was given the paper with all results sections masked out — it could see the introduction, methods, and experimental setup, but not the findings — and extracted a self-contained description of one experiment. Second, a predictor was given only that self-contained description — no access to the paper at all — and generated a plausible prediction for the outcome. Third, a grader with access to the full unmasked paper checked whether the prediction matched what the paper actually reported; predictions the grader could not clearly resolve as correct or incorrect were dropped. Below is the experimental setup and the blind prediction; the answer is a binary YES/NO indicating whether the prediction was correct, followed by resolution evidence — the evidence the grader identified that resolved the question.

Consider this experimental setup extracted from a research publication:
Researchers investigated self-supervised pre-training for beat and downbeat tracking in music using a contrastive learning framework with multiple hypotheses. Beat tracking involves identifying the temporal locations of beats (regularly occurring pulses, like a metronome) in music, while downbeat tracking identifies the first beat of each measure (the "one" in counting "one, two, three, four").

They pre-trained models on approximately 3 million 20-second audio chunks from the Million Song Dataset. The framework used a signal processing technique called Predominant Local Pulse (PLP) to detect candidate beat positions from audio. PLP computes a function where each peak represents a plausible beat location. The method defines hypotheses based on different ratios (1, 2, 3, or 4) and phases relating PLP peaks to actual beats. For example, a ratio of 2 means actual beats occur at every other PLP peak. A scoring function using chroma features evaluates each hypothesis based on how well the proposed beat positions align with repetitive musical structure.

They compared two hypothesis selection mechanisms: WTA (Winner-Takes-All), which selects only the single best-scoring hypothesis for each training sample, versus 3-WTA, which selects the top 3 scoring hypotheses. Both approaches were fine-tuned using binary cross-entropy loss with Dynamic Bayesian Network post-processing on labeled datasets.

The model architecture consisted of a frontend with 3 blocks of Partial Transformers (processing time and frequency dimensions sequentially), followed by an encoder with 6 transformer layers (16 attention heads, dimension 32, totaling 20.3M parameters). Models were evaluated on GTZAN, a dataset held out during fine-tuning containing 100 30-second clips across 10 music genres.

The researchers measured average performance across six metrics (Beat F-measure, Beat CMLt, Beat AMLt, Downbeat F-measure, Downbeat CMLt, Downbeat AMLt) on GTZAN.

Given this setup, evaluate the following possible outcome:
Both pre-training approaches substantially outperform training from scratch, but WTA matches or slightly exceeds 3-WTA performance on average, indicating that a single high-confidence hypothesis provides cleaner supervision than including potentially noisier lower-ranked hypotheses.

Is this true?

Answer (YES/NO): NO